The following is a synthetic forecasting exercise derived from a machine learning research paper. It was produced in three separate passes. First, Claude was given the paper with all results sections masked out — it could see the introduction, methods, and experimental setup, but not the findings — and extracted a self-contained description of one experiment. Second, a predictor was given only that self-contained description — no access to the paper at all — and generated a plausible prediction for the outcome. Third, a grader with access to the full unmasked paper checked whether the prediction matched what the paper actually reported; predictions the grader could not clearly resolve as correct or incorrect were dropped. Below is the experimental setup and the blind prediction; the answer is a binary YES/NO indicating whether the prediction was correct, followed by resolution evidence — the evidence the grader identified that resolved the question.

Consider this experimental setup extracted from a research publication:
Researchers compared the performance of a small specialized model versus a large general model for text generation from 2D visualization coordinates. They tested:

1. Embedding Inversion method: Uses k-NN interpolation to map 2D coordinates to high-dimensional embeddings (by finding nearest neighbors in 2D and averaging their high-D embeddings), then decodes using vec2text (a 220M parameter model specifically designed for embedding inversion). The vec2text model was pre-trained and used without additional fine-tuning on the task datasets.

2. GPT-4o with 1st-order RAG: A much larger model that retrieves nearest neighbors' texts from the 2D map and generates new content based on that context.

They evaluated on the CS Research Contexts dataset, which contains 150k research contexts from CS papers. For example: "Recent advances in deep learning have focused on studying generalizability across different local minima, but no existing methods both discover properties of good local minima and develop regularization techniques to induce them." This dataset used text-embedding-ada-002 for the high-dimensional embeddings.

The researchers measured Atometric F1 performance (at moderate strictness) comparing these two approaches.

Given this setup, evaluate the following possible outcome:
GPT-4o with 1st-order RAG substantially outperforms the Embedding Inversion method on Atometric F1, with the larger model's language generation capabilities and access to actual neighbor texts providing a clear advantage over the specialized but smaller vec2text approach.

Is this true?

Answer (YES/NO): NO